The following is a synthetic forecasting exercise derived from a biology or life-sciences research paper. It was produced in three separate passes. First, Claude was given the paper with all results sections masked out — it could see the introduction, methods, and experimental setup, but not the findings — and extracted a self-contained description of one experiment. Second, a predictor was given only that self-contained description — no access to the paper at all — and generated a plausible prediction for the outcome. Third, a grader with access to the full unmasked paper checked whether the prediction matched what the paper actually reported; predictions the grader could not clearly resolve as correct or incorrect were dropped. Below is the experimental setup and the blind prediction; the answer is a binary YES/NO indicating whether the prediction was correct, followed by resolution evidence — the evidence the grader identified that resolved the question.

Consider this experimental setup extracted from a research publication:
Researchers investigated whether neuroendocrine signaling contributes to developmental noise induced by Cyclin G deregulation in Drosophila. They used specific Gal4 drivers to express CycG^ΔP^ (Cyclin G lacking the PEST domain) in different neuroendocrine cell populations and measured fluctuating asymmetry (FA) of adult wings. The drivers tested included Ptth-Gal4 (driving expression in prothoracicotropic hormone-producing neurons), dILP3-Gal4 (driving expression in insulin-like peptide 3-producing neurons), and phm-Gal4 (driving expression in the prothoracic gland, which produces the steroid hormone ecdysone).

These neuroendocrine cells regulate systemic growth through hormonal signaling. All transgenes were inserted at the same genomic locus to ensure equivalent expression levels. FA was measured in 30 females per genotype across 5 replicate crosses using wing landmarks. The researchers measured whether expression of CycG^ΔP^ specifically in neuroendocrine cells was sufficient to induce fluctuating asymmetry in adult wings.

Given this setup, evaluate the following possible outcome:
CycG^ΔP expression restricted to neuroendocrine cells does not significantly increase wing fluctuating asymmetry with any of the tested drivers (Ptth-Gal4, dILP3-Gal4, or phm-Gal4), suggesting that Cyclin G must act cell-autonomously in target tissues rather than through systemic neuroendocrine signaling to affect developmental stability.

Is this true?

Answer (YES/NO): YES